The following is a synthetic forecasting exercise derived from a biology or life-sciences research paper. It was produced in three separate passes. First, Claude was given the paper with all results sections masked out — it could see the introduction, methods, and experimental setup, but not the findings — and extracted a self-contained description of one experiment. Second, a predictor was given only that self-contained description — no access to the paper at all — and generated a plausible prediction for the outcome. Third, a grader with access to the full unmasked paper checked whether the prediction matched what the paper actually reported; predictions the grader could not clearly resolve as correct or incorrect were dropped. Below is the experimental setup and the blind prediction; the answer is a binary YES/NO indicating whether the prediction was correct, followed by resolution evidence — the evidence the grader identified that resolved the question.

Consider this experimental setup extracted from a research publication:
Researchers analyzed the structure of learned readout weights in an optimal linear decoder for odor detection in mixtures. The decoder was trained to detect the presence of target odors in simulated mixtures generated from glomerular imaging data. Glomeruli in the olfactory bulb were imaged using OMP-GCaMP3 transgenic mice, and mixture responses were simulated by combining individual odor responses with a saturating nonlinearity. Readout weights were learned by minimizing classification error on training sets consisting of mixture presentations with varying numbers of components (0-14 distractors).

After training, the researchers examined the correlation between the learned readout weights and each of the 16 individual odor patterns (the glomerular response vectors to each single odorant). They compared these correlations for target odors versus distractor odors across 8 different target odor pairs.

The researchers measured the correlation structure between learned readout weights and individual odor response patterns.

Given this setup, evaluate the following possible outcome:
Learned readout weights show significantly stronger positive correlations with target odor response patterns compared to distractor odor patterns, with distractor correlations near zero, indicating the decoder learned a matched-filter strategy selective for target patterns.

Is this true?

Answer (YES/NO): YES